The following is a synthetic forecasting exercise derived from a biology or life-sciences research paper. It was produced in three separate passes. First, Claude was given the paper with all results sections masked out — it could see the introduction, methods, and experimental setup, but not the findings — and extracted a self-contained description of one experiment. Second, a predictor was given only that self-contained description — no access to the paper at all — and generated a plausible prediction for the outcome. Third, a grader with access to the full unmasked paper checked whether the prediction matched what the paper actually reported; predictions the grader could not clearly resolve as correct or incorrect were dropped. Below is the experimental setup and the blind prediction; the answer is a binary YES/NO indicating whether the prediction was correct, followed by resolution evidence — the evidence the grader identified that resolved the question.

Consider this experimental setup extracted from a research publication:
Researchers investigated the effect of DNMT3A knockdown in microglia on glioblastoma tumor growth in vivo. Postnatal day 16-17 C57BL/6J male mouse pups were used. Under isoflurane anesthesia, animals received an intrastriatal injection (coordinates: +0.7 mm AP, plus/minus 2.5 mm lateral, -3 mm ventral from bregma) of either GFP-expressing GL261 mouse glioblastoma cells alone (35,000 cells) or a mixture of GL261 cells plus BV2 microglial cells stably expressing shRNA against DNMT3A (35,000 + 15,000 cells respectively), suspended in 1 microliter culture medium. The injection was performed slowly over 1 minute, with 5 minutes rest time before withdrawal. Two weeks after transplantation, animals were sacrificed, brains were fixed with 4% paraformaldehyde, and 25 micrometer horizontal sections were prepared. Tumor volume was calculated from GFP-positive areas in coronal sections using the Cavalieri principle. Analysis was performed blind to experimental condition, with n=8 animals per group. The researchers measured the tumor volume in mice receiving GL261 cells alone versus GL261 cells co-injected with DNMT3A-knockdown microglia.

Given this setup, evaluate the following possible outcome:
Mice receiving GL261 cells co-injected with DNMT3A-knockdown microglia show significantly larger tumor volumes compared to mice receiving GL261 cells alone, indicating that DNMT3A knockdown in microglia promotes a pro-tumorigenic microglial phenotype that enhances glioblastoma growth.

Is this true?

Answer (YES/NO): NO